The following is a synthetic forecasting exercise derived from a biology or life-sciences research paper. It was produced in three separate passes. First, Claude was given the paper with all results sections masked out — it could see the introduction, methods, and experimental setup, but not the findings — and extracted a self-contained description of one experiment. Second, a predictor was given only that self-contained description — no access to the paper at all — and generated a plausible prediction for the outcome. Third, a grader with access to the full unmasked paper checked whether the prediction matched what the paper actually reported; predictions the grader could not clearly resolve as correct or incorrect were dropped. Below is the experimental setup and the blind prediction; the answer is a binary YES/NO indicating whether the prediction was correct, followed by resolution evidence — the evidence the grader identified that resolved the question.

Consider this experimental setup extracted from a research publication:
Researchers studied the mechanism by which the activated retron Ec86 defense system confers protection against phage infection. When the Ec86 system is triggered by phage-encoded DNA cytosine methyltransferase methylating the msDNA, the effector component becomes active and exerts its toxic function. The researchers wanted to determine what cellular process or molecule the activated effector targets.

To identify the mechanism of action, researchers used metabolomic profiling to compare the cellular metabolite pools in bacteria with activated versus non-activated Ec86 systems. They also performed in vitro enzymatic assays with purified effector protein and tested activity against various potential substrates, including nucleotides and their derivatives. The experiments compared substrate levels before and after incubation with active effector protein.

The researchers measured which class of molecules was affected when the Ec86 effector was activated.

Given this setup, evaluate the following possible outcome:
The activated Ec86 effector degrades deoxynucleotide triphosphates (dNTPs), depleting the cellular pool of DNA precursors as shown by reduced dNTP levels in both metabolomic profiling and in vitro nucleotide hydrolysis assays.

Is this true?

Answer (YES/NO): NO